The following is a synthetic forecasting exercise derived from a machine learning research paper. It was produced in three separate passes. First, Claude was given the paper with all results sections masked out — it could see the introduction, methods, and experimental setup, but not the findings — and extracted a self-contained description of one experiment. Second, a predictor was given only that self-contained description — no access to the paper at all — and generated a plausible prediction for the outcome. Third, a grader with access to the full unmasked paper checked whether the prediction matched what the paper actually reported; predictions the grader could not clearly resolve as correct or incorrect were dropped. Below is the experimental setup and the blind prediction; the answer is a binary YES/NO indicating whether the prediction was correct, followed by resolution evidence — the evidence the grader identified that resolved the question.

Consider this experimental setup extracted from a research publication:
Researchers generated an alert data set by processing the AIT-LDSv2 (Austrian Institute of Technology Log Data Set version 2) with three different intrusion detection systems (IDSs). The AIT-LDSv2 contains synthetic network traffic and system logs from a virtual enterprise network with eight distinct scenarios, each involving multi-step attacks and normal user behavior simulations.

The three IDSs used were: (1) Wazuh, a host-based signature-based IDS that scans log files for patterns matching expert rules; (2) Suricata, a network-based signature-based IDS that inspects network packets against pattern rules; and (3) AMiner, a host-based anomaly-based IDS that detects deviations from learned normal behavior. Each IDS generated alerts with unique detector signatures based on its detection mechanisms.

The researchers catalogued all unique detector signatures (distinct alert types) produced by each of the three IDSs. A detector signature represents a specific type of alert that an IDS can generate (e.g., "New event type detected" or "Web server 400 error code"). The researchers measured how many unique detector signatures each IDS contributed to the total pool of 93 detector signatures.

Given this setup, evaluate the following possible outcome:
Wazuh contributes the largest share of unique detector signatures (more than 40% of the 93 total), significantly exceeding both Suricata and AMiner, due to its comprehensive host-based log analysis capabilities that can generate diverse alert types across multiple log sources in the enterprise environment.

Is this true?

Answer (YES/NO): NO